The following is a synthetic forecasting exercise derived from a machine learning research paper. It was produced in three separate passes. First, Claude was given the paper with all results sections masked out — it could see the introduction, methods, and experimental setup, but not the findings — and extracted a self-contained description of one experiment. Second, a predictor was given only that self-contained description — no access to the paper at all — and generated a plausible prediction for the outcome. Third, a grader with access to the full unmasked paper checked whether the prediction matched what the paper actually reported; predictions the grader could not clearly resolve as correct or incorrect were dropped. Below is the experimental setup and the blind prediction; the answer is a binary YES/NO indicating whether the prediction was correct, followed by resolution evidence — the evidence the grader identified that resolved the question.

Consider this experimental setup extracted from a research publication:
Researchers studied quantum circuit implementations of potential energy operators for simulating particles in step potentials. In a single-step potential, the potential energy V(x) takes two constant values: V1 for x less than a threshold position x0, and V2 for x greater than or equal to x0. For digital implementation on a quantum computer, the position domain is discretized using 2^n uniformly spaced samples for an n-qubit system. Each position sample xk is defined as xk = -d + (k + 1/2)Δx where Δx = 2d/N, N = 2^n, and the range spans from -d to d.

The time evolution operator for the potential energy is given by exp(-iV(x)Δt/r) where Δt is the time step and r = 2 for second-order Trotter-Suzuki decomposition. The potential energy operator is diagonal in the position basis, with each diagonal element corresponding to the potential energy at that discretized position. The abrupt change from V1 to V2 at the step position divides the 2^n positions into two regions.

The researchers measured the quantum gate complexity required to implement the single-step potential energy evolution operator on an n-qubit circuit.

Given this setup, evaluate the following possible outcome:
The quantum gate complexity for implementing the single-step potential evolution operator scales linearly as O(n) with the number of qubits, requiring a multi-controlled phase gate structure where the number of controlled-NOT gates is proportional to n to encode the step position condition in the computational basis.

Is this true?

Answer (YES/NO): NO